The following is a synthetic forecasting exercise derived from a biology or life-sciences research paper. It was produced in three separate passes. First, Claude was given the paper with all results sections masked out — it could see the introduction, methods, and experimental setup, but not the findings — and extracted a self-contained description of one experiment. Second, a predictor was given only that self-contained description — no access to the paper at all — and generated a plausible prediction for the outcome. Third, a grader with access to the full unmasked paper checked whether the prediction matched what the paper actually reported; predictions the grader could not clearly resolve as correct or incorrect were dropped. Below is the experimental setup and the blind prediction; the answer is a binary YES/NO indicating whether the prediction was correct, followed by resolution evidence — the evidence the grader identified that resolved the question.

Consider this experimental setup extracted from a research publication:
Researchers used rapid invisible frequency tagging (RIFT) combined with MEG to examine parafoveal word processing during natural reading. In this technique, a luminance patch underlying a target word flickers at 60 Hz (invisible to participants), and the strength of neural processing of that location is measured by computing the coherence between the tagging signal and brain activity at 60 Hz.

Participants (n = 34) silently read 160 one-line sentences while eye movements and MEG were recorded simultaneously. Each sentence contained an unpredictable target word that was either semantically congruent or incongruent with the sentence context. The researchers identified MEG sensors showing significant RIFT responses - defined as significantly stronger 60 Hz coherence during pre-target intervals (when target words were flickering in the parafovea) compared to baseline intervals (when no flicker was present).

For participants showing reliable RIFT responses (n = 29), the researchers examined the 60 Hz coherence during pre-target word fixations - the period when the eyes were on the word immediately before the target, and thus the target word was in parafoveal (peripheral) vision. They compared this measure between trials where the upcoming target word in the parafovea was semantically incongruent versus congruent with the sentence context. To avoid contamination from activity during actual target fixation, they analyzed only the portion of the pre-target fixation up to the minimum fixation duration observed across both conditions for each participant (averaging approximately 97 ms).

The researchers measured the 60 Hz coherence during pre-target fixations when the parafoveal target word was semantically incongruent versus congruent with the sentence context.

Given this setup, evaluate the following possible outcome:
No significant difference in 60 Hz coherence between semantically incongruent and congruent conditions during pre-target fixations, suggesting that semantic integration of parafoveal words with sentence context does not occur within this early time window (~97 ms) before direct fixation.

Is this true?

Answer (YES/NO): NO